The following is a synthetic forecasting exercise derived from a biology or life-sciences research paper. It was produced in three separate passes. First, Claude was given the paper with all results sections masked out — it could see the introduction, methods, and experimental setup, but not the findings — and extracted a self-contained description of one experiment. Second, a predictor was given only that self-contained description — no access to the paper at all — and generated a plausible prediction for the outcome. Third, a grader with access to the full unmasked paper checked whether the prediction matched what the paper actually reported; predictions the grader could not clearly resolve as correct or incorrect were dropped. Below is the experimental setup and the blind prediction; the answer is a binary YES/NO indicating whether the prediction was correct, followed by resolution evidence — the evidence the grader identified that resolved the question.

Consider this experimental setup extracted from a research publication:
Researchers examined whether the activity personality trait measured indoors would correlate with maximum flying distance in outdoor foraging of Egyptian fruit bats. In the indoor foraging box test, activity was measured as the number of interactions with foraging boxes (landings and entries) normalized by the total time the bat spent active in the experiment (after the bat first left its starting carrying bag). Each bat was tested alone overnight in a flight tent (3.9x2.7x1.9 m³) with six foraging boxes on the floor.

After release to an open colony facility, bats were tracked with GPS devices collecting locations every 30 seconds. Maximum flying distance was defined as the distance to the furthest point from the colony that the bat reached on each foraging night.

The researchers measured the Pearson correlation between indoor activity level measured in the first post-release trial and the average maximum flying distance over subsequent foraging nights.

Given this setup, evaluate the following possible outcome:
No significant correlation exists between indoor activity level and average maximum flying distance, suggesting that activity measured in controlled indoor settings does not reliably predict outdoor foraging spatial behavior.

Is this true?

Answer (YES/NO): YES